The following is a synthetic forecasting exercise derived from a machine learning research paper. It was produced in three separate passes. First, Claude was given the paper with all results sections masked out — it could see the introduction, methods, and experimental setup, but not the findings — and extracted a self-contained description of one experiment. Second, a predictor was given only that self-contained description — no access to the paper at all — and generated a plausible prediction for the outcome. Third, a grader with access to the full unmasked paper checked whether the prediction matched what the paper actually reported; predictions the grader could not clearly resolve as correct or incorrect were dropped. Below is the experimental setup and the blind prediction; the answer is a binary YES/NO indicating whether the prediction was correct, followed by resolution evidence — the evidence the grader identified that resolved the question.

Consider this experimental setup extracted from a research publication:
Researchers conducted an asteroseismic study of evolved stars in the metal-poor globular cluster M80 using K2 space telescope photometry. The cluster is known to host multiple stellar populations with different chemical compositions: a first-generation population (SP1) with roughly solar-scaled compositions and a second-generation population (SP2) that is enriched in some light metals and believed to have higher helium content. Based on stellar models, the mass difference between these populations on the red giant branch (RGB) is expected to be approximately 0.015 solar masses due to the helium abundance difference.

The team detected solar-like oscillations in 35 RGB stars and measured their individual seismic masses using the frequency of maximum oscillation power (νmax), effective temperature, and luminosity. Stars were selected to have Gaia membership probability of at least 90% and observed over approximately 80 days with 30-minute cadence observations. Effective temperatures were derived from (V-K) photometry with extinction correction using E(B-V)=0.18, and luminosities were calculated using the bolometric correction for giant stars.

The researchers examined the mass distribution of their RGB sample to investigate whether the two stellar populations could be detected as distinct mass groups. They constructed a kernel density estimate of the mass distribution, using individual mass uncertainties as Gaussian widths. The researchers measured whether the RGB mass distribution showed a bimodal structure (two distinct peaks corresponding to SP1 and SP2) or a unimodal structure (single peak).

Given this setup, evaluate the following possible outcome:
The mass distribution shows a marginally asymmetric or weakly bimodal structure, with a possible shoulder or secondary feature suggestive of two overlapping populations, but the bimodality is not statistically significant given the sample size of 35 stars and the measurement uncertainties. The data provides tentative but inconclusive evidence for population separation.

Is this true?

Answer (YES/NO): NO